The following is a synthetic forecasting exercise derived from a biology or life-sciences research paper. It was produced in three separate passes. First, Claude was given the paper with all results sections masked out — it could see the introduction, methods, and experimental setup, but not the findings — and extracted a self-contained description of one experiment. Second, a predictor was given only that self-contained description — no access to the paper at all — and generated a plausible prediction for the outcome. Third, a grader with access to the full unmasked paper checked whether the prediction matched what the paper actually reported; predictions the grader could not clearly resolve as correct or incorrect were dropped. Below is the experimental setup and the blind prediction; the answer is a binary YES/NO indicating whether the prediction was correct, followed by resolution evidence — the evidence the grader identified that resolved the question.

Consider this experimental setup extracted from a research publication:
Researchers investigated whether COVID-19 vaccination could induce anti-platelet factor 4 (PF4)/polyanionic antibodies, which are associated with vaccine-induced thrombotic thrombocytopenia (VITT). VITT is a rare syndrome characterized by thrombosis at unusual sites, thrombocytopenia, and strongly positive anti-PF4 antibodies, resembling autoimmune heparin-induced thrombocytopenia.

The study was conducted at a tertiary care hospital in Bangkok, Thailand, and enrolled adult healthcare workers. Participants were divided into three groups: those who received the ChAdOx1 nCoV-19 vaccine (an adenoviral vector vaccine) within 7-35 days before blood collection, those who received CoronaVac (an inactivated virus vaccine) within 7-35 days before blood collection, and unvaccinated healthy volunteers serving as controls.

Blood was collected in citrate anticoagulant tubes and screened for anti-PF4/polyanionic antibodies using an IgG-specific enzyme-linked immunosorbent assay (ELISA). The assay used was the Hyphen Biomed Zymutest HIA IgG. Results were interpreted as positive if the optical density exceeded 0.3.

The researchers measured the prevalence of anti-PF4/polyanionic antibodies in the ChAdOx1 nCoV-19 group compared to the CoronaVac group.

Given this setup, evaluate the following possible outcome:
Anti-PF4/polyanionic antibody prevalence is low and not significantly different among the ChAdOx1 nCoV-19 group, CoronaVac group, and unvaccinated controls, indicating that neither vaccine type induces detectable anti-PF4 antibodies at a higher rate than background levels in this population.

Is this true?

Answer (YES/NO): NO